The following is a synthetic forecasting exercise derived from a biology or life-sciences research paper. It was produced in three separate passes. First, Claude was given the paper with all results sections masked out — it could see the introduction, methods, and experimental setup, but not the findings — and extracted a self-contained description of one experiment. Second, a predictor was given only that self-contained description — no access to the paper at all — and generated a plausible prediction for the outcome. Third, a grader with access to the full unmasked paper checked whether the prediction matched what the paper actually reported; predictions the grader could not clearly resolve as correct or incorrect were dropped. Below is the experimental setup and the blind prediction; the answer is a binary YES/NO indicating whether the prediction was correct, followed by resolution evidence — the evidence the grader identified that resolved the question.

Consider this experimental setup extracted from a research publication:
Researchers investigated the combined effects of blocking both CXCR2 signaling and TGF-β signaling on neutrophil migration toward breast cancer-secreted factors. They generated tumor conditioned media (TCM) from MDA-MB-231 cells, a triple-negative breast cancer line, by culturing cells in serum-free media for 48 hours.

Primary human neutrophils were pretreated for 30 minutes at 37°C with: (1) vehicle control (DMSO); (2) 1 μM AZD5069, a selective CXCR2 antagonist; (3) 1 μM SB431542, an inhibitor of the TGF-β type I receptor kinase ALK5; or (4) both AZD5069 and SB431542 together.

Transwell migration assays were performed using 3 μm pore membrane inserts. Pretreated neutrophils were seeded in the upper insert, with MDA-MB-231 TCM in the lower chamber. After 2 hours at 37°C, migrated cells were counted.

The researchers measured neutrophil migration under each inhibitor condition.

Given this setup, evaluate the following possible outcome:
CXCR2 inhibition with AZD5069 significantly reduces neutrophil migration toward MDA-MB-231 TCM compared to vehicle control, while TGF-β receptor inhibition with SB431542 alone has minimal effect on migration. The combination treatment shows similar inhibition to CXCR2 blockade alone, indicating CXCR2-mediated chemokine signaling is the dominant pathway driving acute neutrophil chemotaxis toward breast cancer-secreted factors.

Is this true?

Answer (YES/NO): NO